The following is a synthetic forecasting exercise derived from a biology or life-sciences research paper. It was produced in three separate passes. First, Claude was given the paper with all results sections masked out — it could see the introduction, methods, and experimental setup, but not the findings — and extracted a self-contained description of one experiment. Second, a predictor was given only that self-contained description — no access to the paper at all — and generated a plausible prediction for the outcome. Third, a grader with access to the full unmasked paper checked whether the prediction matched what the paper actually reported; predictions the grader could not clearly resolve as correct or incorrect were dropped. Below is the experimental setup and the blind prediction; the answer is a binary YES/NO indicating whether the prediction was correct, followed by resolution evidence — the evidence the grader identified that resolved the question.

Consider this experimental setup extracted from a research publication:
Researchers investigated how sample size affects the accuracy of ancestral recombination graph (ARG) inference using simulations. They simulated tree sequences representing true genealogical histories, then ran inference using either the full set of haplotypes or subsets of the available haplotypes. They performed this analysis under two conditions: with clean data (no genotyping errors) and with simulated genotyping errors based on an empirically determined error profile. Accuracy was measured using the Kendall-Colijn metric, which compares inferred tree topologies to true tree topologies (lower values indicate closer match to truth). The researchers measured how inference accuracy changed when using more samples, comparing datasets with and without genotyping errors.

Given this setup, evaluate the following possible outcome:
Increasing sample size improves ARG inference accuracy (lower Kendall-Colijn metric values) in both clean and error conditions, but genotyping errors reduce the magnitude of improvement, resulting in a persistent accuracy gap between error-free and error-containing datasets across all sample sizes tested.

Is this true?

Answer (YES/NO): NO